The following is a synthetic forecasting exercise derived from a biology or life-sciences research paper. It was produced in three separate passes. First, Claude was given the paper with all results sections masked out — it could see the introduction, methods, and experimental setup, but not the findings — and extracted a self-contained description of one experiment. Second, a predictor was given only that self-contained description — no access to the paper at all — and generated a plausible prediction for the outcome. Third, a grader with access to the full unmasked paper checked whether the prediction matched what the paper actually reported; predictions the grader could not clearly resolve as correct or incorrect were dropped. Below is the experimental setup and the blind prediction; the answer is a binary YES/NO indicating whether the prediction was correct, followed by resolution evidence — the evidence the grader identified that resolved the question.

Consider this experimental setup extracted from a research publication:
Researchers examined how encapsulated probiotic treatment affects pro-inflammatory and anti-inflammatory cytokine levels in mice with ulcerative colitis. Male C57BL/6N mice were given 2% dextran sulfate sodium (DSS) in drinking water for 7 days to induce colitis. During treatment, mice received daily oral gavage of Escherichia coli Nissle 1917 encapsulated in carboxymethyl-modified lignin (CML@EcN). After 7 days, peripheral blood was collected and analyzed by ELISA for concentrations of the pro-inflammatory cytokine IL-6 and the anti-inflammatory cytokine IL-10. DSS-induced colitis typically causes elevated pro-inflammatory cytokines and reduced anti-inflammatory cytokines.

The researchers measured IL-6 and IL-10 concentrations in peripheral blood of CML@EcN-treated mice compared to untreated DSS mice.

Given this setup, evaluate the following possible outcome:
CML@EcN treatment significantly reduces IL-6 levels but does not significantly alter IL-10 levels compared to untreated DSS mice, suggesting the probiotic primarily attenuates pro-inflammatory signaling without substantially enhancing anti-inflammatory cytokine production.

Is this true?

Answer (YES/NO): NO